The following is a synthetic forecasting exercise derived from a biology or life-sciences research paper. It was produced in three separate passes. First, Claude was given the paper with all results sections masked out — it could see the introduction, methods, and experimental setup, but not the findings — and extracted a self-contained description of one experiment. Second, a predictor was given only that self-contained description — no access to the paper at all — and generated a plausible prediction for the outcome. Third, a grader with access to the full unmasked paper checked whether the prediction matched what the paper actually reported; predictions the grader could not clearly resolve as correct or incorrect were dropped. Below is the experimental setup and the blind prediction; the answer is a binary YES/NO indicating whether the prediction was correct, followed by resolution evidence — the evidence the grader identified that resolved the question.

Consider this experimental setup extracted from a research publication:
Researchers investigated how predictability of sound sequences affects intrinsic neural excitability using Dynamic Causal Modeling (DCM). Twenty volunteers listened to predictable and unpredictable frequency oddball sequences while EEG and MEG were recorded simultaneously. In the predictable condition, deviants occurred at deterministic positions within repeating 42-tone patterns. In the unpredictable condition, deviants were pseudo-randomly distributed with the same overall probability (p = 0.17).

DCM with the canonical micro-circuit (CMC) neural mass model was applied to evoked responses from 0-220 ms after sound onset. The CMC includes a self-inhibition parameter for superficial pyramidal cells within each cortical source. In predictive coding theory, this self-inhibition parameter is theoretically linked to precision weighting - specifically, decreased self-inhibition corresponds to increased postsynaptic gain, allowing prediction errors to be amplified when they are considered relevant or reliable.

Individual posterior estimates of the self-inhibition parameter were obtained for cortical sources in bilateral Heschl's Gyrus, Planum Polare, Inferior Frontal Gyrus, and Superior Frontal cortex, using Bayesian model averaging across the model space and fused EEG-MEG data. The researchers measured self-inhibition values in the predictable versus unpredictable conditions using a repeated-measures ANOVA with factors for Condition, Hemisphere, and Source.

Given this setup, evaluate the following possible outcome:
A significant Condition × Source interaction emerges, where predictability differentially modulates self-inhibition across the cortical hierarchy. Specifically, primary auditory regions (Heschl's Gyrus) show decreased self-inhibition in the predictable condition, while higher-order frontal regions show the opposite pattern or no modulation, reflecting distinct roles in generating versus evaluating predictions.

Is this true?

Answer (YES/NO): NO